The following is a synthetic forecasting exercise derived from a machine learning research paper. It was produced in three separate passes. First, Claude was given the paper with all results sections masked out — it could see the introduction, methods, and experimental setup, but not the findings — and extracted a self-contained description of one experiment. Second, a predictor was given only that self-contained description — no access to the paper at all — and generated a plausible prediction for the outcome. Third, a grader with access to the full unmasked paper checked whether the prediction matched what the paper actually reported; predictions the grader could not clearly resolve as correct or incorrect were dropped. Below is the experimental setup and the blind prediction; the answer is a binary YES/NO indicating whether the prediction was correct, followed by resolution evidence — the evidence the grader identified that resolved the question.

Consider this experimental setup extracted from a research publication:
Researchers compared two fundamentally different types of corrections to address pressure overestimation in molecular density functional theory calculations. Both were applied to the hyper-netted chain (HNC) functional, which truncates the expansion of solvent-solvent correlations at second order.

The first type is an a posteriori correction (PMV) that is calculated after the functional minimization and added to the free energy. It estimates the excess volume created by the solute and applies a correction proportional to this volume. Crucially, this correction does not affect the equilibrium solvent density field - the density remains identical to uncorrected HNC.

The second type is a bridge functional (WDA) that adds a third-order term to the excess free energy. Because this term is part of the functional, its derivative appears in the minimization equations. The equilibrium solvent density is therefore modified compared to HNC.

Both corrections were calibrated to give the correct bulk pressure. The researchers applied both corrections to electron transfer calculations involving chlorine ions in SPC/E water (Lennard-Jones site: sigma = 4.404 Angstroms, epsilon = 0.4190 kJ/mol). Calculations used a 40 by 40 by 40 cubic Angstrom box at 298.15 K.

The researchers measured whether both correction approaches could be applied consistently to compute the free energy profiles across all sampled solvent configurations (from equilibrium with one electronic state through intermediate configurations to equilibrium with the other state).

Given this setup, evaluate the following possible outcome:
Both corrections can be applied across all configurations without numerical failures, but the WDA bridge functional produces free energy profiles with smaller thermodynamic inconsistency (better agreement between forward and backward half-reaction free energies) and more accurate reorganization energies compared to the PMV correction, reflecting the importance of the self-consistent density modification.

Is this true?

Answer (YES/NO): NO